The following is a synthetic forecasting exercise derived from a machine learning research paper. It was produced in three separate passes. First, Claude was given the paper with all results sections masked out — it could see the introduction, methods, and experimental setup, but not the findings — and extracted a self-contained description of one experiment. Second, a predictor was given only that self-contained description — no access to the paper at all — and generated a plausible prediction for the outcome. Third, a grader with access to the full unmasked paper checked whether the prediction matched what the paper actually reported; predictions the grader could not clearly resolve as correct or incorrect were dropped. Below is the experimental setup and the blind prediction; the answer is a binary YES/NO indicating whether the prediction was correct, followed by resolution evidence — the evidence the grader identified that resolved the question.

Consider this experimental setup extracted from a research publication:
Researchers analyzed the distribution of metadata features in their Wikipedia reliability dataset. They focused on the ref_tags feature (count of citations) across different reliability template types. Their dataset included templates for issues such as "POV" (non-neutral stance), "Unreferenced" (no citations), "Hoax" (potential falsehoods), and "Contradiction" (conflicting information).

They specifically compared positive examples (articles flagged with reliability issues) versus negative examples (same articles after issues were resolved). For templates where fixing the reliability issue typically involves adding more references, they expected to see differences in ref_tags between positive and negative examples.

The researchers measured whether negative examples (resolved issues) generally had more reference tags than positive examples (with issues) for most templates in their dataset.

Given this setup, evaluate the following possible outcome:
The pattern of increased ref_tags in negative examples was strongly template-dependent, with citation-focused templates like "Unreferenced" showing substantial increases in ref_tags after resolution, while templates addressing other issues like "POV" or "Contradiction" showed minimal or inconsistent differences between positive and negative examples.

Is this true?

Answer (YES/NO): NO